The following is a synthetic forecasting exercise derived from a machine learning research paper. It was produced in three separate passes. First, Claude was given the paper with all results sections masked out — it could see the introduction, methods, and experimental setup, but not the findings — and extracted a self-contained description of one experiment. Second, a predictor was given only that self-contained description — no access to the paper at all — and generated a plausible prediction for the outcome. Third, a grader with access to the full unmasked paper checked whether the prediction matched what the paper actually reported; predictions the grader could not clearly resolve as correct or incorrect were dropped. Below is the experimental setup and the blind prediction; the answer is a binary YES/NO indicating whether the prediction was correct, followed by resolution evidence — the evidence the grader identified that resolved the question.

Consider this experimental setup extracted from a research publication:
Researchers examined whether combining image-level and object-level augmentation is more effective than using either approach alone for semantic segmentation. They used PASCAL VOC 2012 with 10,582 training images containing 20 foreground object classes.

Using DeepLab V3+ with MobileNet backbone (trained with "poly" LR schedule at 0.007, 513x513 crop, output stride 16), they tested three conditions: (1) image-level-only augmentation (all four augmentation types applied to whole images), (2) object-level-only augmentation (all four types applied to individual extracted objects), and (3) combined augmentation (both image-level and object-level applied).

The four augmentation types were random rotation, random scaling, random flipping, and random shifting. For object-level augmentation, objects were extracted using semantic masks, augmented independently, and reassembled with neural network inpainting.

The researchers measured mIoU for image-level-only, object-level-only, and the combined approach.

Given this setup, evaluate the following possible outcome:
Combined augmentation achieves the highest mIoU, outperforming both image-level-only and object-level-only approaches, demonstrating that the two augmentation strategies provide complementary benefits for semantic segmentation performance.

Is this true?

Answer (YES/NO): YES